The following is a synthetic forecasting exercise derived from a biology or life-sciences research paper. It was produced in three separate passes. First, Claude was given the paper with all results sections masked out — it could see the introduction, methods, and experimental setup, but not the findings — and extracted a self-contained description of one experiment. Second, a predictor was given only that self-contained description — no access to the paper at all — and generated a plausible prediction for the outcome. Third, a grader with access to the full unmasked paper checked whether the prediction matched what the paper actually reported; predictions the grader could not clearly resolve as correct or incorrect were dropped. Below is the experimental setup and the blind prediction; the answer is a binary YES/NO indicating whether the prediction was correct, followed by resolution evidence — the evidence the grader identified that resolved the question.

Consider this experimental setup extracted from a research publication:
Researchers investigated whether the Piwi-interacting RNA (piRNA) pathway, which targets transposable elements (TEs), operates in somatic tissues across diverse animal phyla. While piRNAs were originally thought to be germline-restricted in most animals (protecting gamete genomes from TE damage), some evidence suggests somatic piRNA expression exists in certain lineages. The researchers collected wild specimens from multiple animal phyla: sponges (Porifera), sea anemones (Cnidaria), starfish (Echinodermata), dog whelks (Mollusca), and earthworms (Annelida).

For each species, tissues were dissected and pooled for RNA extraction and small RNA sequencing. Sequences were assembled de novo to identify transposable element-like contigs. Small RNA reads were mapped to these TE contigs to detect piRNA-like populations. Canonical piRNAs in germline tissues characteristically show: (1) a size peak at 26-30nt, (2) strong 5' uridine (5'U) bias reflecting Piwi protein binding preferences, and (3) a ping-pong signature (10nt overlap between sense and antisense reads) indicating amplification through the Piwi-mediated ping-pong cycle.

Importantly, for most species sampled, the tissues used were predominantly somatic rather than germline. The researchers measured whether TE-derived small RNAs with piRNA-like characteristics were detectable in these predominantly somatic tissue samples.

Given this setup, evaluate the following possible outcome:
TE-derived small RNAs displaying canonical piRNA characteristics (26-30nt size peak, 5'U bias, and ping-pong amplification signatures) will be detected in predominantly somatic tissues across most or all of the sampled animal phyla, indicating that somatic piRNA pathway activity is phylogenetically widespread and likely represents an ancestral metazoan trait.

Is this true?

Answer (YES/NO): YES